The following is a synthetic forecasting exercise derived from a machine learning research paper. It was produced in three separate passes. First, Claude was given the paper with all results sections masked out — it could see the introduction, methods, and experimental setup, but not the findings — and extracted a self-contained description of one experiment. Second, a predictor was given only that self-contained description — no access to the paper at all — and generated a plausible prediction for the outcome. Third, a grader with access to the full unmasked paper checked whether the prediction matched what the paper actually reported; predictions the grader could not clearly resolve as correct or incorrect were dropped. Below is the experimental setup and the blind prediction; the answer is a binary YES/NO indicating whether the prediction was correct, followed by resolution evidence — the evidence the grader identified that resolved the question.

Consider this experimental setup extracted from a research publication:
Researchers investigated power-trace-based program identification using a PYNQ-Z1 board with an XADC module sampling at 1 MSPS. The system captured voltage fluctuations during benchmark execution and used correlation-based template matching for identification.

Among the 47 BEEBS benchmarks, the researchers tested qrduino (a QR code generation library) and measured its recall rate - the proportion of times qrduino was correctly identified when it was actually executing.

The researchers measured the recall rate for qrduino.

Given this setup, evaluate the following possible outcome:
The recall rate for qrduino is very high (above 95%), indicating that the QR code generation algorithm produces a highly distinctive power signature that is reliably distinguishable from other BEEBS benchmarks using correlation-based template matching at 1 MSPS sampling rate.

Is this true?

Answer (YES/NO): NO